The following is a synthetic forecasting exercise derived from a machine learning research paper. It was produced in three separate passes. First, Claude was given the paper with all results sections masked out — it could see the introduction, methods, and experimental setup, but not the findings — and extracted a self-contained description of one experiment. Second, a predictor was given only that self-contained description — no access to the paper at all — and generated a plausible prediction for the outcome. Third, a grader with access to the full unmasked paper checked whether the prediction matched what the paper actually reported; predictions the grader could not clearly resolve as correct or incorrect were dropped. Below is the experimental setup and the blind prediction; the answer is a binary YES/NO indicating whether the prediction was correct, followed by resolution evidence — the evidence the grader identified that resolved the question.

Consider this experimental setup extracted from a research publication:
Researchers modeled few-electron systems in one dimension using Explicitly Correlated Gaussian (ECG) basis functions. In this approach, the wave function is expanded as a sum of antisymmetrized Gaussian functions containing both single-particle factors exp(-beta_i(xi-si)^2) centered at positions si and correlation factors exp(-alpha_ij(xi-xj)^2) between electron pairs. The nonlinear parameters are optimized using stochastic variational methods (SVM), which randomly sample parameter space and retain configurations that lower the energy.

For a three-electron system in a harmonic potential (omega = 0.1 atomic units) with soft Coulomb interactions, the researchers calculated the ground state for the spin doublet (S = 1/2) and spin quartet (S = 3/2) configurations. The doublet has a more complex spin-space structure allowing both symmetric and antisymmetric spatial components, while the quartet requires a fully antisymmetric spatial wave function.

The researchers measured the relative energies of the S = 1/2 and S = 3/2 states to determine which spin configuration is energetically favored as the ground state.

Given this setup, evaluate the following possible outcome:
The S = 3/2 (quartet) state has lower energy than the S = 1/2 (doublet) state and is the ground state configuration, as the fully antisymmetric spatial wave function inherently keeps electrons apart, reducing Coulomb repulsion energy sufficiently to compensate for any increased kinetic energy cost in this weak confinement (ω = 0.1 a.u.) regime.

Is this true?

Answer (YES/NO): NO